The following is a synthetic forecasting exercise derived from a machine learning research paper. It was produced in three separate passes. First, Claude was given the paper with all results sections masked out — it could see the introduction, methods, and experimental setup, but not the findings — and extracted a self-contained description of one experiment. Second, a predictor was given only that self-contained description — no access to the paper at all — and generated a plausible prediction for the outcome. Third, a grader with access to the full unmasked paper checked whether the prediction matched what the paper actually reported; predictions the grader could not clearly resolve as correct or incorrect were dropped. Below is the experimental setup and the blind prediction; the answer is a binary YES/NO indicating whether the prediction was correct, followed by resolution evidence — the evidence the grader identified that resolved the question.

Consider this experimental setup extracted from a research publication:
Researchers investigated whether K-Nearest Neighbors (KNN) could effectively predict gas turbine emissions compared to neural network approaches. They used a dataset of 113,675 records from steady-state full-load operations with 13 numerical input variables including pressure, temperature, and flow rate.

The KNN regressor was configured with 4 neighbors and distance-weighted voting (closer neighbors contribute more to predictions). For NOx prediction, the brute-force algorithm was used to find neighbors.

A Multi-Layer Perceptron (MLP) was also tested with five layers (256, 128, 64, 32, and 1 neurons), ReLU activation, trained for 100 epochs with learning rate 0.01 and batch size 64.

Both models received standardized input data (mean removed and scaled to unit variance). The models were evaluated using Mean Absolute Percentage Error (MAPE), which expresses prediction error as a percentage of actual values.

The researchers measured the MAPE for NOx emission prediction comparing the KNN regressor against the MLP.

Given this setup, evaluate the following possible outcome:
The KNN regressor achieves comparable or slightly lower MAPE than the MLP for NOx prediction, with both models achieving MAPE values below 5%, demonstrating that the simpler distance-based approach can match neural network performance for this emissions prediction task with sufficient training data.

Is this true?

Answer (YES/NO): YES